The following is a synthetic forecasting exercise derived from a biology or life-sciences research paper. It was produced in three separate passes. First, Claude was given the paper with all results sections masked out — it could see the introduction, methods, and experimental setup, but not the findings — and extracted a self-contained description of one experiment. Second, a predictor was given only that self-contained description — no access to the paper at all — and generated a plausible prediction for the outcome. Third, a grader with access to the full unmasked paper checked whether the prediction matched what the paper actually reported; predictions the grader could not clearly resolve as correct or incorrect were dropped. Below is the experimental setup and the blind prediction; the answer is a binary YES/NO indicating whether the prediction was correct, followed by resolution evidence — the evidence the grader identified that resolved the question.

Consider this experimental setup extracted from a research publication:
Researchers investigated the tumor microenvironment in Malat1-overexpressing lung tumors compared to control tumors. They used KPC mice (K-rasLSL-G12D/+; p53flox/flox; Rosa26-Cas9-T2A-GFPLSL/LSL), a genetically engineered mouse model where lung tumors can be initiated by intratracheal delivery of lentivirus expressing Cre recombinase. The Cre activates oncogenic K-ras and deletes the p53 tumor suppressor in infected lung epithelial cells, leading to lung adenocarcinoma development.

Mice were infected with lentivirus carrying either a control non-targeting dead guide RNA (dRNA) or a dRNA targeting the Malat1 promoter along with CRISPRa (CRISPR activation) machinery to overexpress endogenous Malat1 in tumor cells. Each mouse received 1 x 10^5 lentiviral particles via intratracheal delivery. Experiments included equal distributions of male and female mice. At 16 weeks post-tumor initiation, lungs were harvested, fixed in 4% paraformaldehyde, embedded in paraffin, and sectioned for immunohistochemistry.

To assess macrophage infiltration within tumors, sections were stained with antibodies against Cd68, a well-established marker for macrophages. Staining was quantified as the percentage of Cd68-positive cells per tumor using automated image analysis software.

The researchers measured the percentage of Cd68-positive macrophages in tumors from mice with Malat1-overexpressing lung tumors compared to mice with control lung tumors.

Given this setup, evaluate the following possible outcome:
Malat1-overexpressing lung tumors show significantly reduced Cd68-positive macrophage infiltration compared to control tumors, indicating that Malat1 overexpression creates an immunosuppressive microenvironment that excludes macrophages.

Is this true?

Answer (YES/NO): NO